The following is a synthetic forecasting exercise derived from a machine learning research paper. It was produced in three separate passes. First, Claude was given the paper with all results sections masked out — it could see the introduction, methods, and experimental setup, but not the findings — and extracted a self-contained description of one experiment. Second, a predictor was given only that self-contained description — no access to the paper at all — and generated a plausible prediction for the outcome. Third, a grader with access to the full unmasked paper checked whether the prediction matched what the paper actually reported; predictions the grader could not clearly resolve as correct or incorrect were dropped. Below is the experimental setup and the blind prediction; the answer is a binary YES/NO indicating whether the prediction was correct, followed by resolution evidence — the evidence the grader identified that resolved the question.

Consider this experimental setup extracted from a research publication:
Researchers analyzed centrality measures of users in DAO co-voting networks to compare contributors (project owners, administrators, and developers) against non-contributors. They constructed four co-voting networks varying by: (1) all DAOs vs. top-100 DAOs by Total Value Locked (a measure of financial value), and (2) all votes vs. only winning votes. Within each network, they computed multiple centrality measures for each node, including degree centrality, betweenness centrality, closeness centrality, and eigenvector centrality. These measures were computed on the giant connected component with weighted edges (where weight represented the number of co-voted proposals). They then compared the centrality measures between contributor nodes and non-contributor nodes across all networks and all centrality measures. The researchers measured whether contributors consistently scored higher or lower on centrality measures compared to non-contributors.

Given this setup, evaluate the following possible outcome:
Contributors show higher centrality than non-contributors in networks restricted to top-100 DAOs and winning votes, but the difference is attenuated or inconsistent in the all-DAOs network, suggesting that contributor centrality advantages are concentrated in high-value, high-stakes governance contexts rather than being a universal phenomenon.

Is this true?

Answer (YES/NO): NO